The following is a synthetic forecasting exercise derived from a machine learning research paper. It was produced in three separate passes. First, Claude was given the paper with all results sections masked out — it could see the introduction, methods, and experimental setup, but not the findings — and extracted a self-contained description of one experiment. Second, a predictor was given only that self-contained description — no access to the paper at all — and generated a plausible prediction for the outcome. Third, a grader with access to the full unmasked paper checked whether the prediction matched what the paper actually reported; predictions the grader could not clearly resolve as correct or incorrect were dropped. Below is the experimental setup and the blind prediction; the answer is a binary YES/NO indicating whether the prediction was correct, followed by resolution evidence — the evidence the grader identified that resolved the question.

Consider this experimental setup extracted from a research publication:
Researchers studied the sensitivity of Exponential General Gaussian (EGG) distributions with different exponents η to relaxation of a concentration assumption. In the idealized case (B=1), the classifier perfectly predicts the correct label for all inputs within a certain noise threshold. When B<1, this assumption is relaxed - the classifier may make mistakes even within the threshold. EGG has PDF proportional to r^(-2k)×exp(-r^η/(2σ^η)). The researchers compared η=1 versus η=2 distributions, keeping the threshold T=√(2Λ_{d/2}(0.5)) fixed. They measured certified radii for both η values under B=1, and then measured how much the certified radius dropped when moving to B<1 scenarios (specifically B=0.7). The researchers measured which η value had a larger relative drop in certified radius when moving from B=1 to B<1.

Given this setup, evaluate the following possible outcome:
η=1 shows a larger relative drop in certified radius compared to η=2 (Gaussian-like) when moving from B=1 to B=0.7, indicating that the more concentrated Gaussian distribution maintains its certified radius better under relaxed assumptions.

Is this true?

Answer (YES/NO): YES